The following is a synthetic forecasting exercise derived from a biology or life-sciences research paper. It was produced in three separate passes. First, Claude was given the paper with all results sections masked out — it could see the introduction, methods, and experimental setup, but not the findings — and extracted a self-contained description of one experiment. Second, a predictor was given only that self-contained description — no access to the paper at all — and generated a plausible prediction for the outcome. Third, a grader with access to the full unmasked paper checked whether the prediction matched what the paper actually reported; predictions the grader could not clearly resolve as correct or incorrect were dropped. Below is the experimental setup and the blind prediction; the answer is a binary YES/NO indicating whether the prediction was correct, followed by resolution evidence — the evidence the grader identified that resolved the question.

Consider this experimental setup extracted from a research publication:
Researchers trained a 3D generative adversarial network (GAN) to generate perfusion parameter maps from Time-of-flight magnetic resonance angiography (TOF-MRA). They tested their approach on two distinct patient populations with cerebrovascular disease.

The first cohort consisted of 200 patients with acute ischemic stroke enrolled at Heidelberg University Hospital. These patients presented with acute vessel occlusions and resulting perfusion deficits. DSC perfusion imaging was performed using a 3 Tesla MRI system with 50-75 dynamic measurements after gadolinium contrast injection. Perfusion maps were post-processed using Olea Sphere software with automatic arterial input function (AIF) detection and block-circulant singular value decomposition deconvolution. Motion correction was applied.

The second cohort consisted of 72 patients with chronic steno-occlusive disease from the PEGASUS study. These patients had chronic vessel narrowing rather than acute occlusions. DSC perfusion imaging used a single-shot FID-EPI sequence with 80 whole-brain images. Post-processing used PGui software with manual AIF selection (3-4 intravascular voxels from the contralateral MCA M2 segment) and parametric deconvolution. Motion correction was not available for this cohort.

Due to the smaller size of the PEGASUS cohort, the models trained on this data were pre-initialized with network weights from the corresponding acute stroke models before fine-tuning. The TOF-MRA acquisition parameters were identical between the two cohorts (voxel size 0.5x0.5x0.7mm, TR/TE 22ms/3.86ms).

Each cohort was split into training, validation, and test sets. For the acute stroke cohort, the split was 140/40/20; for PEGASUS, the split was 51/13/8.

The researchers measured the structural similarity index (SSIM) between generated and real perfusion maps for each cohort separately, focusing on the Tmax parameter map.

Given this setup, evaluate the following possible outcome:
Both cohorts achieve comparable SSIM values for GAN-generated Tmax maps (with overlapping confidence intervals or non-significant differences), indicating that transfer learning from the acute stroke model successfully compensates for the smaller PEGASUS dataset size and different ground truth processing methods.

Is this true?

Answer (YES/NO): YES